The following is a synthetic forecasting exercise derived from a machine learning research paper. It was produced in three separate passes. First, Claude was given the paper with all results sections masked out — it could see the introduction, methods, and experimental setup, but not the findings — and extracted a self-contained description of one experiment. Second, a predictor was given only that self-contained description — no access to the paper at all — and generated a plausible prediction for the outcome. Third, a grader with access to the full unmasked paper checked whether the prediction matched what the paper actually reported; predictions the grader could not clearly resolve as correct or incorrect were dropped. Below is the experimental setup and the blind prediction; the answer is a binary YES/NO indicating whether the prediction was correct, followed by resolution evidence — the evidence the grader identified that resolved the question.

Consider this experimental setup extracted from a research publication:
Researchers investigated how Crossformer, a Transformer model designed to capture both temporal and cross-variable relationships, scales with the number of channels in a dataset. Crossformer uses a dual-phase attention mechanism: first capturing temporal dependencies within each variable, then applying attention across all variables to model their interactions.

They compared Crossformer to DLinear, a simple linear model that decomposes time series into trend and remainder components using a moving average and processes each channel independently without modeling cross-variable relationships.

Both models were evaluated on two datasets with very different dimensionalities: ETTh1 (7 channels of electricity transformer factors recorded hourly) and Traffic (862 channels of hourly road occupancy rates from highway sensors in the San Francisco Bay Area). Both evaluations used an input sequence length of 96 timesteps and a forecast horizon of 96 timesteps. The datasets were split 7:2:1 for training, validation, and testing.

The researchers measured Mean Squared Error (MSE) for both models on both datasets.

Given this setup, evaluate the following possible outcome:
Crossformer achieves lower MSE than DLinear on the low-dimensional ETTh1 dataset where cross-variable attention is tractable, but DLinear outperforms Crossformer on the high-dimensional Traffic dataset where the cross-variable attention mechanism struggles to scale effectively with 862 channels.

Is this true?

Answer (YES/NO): NO